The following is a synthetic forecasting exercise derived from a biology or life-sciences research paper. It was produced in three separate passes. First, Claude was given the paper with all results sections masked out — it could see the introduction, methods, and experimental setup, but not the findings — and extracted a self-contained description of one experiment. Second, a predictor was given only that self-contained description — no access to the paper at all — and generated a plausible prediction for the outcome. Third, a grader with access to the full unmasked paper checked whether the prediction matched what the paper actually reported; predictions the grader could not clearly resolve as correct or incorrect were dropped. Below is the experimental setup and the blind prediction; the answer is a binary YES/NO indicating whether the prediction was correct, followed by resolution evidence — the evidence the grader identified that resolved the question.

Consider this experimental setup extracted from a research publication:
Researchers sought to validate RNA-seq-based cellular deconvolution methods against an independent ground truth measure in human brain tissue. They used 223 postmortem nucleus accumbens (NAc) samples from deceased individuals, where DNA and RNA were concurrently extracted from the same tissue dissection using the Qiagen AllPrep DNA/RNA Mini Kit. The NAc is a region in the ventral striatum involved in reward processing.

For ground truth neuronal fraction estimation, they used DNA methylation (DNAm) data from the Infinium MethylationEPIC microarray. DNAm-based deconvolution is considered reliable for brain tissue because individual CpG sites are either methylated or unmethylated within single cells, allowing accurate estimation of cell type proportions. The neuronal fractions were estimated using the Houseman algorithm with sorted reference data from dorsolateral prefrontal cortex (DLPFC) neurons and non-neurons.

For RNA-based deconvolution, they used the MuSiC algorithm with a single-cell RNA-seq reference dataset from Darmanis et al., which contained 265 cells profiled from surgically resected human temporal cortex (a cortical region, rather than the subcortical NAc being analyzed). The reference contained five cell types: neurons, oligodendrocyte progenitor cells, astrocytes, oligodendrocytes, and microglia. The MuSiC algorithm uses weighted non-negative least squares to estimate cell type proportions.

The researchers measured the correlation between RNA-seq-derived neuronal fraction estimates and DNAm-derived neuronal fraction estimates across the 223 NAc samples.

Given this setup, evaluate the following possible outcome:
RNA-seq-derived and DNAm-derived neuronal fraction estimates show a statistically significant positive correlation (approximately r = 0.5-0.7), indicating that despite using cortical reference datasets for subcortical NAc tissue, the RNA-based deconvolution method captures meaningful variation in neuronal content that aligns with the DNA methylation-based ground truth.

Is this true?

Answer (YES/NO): NO